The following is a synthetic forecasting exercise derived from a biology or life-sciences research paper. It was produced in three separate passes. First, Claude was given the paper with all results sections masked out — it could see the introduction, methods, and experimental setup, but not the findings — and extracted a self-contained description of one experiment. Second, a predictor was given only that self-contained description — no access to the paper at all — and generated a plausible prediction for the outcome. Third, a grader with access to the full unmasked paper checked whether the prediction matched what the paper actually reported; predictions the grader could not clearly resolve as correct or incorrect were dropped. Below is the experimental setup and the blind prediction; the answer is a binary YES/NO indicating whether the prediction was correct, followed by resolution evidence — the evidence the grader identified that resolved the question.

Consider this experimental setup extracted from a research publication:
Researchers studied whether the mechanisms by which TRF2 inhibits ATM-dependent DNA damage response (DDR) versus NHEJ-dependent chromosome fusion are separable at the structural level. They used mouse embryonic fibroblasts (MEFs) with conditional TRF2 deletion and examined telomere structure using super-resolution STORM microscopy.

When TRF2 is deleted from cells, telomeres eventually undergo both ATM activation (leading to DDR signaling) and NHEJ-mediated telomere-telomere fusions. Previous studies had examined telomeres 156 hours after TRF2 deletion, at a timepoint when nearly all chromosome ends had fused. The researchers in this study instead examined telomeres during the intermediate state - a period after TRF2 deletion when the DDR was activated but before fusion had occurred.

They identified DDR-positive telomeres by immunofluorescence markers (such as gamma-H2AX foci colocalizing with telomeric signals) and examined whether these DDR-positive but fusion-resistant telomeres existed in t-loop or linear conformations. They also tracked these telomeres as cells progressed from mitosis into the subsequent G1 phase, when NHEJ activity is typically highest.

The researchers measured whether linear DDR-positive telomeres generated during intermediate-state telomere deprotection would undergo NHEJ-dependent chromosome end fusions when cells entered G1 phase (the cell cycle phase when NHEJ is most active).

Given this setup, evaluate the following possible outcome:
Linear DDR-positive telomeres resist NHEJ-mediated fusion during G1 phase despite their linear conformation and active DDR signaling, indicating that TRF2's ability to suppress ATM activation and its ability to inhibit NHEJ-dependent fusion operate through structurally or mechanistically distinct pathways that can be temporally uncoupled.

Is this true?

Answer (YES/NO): YES